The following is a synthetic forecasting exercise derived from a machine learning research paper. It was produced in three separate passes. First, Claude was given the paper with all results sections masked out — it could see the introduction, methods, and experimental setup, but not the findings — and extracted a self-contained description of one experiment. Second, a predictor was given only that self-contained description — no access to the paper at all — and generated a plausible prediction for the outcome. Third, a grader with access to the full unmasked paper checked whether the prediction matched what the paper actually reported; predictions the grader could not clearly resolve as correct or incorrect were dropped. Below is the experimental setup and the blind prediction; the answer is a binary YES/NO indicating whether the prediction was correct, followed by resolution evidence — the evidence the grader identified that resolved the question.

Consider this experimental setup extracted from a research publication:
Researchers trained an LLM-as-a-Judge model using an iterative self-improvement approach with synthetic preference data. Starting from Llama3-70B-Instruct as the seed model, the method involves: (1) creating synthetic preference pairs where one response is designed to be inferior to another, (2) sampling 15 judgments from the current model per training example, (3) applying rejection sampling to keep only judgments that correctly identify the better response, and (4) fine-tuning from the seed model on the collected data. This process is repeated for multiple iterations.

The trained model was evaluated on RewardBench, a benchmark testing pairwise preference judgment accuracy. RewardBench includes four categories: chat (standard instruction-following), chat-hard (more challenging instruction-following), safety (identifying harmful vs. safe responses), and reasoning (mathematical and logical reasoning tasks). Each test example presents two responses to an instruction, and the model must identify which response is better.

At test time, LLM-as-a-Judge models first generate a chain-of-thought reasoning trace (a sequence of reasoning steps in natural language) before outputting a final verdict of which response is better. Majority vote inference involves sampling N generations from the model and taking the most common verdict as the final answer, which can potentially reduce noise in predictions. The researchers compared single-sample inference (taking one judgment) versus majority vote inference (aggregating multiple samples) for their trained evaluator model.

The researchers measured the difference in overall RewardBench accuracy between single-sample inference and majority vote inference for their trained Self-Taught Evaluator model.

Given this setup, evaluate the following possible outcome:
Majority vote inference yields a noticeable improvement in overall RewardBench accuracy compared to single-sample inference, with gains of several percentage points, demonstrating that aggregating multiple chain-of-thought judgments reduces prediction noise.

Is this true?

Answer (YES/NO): NO